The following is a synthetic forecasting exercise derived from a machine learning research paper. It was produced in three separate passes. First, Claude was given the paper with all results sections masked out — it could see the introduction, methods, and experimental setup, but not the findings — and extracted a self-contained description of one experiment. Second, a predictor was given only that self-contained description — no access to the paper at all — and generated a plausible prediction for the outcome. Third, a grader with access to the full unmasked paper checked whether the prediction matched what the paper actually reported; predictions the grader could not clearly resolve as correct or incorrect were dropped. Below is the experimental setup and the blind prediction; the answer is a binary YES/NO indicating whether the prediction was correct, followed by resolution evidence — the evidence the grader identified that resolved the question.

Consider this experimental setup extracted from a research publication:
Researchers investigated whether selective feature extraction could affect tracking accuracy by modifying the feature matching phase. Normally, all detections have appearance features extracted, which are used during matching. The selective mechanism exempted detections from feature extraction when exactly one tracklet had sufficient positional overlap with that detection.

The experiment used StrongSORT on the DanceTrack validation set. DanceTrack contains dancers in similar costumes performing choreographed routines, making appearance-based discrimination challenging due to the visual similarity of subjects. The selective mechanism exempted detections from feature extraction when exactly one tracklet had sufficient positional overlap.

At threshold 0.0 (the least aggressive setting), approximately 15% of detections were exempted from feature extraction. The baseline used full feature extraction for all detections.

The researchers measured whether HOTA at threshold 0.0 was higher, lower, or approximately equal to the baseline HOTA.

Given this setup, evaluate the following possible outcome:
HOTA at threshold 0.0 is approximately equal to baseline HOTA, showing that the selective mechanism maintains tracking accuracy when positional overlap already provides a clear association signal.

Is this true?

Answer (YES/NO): NO